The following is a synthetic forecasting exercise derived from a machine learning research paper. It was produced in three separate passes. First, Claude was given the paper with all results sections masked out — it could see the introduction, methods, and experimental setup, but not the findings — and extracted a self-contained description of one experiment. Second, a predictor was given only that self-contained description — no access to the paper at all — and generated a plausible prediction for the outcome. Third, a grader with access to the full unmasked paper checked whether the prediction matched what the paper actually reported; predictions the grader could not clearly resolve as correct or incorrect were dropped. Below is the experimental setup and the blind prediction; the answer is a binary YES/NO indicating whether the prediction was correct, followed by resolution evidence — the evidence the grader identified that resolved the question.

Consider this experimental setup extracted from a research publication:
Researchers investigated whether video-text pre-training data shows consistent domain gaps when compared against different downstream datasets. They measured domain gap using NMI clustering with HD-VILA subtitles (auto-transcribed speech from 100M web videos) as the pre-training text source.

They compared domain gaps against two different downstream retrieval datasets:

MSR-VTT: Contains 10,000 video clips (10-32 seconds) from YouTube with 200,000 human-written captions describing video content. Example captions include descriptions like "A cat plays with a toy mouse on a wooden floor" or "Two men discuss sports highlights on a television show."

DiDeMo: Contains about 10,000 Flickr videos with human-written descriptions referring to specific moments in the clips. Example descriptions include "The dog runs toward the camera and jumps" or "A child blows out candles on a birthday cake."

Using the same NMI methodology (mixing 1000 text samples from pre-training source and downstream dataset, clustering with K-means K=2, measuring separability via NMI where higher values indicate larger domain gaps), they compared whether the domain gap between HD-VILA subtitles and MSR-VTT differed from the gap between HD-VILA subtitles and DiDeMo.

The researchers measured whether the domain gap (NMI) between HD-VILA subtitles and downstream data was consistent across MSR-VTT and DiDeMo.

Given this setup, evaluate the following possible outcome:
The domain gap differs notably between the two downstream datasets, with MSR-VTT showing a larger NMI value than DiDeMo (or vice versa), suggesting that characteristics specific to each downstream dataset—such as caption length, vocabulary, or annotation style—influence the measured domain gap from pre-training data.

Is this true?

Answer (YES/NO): YES